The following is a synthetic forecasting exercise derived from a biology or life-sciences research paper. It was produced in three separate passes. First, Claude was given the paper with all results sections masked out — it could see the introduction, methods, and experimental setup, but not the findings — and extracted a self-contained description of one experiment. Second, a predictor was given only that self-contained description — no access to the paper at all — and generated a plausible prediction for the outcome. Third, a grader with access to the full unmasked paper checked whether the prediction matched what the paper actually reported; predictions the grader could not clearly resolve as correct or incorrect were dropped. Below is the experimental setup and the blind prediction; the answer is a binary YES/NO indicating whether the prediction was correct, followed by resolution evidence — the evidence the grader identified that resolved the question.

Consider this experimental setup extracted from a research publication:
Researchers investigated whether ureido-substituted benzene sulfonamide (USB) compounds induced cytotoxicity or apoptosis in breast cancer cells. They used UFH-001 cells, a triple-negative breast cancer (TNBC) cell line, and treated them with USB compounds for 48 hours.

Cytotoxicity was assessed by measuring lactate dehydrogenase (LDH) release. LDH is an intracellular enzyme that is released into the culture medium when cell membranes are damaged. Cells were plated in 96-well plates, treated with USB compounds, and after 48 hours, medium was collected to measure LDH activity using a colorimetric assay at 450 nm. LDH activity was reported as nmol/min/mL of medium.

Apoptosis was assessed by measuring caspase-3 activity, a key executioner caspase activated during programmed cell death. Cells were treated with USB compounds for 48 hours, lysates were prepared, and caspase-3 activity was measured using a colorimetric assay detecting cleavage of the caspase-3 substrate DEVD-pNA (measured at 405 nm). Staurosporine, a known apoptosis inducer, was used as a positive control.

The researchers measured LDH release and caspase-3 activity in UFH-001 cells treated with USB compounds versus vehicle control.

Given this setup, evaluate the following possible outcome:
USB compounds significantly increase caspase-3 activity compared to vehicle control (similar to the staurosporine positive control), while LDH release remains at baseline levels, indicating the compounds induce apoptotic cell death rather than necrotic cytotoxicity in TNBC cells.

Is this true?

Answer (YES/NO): NO